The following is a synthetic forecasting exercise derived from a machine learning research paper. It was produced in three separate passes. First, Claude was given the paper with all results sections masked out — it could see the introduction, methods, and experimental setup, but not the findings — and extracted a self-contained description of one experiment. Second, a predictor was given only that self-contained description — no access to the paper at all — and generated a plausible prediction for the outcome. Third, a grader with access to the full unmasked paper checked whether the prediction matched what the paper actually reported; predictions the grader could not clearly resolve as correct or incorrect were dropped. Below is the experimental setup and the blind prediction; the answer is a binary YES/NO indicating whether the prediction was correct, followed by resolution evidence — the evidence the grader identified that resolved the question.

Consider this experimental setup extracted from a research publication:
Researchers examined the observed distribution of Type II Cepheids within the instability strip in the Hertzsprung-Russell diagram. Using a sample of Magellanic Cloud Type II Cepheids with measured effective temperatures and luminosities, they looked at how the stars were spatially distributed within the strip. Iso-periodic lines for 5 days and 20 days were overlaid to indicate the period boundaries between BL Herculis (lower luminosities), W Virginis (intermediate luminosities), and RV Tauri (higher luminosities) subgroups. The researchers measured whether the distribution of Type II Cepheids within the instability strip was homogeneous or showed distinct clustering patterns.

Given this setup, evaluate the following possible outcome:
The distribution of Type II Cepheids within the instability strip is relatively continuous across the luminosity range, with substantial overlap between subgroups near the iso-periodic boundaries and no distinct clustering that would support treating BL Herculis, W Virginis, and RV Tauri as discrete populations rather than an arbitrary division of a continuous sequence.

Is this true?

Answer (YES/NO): NO